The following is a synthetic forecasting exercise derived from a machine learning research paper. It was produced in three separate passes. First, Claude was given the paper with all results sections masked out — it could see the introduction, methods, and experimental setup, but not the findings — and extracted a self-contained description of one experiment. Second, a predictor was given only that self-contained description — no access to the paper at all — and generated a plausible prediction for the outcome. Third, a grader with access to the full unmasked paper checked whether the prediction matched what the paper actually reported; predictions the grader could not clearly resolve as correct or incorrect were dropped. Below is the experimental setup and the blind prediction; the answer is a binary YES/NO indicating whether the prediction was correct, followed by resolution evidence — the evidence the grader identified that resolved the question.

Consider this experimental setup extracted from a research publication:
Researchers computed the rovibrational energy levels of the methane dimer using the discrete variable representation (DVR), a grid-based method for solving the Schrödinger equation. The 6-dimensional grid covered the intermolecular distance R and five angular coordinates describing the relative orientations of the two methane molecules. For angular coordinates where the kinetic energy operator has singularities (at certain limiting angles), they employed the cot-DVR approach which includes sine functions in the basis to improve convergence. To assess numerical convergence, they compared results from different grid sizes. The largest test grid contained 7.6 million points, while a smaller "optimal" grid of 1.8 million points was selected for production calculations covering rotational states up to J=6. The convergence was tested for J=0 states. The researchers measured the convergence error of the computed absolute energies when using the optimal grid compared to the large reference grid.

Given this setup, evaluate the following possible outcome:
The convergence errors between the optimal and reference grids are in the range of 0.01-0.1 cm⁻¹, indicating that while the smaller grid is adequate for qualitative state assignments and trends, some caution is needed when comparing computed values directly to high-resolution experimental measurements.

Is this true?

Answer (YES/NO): YES